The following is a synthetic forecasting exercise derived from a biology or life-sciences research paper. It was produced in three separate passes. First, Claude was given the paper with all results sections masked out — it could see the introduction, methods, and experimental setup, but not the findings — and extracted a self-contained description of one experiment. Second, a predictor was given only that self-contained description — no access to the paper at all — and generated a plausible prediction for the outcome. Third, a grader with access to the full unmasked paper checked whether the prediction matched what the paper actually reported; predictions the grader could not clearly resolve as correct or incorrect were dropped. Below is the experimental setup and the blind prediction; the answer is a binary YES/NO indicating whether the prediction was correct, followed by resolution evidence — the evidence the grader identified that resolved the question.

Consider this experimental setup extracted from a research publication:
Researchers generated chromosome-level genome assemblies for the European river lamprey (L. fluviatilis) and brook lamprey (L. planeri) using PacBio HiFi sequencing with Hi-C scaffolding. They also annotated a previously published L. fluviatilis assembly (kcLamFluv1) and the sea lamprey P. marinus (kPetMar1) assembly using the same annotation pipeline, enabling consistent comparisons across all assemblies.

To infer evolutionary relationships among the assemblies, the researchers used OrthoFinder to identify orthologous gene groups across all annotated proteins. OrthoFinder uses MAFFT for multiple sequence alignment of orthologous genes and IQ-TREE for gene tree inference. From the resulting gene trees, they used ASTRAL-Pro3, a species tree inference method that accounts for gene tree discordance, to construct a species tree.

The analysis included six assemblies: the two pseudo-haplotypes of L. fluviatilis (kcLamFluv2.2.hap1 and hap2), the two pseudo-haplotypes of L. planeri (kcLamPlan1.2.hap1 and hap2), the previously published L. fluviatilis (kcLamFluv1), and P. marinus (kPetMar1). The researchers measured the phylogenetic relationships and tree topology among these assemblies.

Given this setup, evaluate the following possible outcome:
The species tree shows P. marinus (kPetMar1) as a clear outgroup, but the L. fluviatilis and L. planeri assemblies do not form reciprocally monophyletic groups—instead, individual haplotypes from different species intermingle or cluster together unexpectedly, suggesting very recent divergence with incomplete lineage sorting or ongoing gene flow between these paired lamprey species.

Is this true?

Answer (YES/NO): YES